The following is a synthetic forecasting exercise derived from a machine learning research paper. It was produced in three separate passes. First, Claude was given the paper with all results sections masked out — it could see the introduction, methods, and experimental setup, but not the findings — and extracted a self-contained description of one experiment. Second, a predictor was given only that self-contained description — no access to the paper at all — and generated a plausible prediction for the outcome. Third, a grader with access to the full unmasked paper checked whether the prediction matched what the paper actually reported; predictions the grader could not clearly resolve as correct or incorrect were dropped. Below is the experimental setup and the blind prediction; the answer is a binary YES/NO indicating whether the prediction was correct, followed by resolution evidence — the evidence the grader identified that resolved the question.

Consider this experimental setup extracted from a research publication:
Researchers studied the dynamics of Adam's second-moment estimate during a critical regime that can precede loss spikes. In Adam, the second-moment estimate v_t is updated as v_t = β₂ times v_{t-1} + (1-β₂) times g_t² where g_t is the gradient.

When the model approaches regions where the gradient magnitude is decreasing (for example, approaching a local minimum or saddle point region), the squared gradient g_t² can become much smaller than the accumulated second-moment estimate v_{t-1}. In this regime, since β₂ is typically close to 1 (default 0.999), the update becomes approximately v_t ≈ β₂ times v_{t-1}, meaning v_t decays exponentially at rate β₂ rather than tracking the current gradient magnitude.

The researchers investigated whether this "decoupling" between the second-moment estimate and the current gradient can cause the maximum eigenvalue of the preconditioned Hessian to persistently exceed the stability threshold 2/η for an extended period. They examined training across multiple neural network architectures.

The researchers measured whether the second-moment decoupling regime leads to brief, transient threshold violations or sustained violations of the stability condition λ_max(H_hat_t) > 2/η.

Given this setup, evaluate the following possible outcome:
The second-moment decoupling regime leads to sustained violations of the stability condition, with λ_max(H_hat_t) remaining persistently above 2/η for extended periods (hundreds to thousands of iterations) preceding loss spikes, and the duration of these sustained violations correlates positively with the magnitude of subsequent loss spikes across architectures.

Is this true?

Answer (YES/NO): NO